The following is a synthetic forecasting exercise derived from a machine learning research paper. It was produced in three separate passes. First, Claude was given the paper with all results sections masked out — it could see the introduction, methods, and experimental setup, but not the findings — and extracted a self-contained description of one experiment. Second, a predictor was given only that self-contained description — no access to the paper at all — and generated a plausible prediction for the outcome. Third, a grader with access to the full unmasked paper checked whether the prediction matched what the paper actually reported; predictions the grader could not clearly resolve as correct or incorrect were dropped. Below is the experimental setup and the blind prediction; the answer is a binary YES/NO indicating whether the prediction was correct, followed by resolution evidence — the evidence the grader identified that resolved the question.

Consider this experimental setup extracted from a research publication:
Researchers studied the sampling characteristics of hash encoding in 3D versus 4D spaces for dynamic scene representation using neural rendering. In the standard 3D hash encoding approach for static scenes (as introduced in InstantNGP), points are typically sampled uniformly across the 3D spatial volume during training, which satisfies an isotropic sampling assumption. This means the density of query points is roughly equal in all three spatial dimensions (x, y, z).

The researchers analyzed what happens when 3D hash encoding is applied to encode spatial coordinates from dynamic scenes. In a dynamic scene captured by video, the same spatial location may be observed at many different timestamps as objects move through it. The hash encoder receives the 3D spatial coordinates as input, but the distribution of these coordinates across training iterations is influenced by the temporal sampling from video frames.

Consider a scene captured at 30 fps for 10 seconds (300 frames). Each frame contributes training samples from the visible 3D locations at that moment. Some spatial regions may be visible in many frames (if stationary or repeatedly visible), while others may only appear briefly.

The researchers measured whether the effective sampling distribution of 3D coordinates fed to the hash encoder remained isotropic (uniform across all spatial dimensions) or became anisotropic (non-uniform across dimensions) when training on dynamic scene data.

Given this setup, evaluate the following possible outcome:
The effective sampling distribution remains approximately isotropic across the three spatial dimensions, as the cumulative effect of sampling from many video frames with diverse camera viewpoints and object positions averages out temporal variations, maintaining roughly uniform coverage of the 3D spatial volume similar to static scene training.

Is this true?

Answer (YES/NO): NO